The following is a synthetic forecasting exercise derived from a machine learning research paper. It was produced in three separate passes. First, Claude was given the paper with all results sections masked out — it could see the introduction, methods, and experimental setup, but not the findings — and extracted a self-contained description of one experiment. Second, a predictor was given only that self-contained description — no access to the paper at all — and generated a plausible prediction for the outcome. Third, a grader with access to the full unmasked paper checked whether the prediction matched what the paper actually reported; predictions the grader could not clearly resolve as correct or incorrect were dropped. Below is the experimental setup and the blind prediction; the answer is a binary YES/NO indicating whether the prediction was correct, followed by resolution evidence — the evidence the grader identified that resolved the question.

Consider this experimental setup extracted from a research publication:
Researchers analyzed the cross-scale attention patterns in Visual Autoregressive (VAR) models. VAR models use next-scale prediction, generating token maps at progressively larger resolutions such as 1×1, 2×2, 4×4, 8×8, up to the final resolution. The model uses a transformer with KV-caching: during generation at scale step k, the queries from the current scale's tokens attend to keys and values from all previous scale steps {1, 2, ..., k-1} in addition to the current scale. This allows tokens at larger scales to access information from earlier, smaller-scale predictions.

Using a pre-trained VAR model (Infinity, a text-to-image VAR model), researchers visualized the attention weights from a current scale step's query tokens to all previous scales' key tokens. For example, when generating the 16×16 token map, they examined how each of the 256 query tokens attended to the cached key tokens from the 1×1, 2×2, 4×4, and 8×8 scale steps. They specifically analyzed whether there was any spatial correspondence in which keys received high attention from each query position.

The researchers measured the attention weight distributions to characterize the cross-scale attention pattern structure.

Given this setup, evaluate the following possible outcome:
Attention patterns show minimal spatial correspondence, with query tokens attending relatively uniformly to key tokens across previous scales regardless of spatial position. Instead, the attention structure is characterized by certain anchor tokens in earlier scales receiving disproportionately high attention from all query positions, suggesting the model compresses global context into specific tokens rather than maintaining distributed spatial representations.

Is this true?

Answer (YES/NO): NO